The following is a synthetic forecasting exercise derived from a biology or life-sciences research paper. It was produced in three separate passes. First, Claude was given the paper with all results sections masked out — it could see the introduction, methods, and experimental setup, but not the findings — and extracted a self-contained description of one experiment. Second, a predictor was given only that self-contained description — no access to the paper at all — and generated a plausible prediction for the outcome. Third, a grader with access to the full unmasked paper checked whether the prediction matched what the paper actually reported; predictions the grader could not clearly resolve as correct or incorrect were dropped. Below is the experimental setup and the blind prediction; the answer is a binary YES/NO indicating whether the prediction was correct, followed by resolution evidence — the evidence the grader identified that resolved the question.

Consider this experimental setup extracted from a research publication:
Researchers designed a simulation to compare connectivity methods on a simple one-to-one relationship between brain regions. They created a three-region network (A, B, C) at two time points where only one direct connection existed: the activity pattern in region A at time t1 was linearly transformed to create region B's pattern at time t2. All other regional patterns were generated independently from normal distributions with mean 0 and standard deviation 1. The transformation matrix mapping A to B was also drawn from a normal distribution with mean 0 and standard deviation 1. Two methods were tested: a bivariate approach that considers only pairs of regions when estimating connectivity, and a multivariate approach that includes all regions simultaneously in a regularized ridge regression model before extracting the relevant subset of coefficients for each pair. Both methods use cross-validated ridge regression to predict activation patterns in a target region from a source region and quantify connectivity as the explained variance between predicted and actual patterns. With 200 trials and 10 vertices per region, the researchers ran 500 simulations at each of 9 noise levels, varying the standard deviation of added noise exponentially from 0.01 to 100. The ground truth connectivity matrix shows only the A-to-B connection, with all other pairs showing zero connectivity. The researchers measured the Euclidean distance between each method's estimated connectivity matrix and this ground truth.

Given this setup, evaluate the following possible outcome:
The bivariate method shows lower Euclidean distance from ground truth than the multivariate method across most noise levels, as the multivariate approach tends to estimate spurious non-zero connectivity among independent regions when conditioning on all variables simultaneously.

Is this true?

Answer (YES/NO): NO